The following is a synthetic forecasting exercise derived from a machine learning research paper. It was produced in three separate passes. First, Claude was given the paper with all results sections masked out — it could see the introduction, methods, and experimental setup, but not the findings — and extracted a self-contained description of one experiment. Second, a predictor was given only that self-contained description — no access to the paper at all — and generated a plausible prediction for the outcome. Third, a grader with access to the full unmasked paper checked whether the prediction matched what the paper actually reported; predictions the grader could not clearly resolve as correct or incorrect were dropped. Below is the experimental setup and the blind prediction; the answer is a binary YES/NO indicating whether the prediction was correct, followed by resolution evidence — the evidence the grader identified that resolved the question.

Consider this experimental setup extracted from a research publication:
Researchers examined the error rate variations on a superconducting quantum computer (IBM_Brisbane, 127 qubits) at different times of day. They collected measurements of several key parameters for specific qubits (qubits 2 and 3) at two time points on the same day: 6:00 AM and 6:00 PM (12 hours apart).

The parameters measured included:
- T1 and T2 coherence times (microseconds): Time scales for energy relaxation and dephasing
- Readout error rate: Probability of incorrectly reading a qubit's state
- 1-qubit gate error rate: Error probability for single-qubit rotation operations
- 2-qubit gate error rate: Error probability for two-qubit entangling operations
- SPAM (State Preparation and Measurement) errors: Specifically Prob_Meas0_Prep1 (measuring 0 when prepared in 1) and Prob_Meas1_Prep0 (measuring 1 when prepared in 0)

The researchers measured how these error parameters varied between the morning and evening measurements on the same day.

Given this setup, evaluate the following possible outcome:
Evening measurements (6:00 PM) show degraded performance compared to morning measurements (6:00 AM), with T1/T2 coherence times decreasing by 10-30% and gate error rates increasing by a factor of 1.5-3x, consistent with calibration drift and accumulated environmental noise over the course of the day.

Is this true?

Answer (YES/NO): NO